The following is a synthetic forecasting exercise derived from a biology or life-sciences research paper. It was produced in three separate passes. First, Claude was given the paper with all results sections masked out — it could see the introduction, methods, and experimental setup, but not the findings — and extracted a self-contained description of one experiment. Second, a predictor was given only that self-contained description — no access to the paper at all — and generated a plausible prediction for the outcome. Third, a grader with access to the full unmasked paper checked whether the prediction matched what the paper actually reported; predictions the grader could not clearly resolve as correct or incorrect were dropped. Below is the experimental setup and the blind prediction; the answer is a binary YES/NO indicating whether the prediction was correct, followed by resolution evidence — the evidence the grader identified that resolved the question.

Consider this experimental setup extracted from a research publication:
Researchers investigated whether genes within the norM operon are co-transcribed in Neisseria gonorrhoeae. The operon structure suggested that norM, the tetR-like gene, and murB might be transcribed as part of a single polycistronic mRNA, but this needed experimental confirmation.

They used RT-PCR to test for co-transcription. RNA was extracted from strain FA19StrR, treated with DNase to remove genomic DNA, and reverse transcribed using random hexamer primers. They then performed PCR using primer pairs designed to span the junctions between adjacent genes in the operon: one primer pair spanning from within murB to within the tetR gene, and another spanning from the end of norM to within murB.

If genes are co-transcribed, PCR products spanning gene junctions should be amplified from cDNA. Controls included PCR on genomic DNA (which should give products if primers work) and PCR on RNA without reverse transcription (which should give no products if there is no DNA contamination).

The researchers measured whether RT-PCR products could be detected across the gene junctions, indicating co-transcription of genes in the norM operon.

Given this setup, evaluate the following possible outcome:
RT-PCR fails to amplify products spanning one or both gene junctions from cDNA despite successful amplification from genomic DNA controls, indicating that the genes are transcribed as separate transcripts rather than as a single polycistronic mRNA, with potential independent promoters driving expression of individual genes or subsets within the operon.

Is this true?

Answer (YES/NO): NO